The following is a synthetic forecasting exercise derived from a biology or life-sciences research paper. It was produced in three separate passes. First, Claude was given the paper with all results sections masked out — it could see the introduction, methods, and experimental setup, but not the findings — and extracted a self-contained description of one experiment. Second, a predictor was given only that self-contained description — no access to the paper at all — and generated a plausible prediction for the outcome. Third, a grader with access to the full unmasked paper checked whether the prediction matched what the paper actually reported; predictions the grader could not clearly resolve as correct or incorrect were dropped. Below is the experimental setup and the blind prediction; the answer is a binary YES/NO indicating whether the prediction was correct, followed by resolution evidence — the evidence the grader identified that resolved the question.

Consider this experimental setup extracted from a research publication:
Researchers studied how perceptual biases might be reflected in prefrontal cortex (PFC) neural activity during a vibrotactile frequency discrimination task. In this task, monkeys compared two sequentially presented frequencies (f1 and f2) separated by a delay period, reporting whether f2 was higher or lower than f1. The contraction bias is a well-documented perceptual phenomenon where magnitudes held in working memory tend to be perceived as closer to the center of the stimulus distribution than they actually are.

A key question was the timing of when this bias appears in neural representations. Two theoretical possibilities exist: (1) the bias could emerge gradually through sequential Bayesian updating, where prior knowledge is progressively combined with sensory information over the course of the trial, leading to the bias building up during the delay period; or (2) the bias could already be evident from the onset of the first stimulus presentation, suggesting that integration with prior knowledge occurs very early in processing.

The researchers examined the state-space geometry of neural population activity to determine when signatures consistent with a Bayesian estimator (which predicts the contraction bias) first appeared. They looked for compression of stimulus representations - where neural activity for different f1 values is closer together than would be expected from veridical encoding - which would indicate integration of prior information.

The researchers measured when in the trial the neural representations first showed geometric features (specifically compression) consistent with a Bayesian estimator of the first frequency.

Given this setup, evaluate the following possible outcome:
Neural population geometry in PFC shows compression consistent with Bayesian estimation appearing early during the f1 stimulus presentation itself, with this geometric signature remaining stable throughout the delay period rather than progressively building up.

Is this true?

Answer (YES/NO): YES